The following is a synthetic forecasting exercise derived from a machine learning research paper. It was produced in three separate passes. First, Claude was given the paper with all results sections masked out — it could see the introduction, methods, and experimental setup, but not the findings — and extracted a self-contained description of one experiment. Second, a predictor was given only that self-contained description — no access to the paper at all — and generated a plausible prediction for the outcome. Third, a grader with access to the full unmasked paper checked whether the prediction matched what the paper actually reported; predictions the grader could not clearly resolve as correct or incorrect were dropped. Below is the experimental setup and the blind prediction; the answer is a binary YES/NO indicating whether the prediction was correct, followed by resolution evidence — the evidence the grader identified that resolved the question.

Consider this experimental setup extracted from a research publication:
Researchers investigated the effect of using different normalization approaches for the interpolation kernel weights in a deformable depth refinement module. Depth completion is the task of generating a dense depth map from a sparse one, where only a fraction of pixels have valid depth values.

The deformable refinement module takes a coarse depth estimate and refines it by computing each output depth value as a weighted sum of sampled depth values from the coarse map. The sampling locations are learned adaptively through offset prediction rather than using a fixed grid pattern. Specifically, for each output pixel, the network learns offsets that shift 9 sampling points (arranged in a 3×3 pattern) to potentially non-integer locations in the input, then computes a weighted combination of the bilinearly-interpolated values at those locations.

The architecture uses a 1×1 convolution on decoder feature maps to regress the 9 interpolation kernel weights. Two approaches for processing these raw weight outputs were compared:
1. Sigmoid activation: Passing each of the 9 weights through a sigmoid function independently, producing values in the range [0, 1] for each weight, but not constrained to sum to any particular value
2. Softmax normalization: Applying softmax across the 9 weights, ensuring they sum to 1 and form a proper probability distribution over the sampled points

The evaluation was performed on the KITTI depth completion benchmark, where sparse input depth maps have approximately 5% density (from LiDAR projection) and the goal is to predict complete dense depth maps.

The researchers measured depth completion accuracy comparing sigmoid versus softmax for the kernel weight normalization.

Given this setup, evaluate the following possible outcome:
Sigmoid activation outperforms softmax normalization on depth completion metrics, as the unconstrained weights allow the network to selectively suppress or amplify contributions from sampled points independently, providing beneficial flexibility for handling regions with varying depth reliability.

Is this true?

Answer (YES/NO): NO